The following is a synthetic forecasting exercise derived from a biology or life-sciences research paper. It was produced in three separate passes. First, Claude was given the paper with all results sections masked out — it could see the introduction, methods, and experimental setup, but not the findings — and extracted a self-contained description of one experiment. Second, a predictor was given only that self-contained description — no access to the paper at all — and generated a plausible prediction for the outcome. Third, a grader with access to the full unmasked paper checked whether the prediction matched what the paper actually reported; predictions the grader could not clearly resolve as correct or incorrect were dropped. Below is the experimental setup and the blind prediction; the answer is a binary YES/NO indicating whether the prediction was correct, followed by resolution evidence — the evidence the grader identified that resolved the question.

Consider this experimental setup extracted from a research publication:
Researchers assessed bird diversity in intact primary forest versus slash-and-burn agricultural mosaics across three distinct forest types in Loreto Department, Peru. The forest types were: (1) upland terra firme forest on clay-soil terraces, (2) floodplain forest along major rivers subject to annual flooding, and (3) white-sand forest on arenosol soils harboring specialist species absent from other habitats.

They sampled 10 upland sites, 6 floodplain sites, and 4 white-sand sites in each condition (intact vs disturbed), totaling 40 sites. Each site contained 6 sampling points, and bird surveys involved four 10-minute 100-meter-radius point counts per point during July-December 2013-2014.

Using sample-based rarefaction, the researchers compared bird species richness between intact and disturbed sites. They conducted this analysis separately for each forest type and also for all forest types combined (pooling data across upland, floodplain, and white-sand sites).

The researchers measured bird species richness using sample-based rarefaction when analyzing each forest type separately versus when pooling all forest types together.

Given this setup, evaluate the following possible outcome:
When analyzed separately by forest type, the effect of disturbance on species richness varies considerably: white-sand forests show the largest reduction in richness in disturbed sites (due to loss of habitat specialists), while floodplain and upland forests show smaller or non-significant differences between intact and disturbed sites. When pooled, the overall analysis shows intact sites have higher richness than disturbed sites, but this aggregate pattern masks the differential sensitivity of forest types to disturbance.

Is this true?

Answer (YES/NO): NO